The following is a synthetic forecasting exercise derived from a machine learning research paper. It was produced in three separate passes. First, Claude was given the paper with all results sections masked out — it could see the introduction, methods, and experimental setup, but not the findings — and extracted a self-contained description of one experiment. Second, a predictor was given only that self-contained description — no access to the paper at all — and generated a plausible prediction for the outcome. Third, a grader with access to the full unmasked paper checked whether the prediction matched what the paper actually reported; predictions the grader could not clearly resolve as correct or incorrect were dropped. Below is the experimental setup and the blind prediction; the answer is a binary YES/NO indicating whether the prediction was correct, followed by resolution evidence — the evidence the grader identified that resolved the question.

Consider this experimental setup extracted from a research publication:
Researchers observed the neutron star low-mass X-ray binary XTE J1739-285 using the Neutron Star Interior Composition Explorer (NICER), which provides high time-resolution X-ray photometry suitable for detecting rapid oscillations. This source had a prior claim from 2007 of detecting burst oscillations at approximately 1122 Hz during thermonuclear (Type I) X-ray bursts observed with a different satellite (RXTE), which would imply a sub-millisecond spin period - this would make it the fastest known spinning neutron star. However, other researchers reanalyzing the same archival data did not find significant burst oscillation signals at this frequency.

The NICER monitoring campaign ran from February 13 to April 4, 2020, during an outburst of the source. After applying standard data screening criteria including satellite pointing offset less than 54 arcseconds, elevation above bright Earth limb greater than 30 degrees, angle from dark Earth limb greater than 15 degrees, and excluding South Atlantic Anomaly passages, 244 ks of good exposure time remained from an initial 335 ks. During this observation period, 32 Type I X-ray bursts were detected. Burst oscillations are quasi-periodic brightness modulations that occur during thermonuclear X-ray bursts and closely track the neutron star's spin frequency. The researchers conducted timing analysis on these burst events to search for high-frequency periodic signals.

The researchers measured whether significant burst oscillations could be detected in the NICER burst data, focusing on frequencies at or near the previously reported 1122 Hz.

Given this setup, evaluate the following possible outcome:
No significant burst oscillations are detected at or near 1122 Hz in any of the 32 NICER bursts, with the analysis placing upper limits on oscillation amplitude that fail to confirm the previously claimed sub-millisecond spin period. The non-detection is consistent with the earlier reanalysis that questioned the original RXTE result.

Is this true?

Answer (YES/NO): NO